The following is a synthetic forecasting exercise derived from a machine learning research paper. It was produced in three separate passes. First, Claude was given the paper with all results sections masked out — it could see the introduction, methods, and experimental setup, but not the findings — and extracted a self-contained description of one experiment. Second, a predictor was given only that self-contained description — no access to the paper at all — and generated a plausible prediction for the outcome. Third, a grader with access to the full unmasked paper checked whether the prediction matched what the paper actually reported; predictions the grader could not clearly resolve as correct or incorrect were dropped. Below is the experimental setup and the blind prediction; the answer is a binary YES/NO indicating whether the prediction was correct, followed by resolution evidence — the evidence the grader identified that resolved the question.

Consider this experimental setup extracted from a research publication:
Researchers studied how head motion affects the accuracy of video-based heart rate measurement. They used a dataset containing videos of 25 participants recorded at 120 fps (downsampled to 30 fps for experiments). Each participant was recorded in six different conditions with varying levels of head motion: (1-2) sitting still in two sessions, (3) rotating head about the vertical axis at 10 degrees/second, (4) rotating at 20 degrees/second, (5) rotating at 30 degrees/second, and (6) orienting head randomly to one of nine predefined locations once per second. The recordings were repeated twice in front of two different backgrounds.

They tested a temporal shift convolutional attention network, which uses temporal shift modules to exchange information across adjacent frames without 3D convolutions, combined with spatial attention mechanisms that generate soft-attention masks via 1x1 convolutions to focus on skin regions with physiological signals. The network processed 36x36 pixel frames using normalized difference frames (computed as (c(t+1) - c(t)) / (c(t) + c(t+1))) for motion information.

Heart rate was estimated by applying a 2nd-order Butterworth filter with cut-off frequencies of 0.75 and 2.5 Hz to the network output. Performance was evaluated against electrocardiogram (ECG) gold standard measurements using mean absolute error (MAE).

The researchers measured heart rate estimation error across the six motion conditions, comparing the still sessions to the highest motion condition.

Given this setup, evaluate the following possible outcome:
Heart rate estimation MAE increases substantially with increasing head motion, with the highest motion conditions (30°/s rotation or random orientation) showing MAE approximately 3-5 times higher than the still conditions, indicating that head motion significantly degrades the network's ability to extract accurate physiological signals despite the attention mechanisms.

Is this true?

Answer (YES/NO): NO